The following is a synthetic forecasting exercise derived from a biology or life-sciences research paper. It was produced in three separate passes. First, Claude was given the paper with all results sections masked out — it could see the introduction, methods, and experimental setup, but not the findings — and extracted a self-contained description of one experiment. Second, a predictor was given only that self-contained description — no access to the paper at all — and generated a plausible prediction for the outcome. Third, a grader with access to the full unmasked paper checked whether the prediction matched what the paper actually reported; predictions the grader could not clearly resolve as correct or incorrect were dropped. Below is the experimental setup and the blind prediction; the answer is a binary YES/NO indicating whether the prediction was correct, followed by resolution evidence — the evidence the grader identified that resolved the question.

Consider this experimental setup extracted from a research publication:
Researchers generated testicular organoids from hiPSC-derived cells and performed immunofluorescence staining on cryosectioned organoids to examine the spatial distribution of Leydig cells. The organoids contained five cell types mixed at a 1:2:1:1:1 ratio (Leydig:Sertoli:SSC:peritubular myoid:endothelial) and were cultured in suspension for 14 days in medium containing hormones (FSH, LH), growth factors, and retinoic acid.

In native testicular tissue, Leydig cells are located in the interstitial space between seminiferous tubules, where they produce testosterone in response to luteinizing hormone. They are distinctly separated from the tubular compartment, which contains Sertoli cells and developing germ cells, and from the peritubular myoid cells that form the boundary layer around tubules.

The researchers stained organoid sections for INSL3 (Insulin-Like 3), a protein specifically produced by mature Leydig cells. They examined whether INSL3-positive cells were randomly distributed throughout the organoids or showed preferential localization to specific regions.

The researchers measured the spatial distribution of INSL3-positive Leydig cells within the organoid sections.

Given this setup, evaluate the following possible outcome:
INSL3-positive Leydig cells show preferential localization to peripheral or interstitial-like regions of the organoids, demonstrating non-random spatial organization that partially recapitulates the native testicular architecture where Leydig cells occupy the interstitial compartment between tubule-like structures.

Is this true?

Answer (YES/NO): YES